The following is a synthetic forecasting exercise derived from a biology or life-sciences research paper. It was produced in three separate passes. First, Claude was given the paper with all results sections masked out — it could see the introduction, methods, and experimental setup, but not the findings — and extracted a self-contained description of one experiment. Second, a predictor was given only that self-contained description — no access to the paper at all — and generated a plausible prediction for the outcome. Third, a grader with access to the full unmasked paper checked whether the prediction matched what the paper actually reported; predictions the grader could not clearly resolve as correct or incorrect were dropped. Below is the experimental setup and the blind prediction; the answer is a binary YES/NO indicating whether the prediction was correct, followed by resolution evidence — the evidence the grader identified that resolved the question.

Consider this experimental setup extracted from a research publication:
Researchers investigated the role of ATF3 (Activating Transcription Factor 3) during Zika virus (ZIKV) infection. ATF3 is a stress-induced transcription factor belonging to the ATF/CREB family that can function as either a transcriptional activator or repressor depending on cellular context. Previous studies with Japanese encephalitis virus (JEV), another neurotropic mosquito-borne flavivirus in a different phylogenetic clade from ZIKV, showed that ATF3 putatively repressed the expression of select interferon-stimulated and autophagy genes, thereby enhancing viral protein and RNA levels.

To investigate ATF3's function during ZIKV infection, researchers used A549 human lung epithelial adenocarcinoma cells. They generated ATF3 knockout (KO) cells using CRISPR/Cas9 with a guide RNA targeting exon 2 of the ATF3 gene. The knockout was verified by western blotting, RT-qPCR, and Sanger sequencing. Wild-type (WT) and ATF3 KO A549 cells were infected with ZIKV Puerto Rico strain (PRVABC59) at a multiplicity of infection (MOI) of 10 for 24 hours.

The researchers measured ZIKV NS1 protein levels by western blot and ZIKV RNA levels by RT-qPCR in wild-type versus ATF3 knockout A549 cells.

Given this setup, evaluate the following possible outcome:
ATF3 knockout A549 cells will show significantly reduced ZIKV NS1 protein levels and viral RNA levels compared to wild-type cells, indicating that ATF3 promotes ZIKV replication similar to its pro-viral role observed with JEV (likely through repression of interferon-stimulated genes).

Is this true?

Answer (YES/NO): NO